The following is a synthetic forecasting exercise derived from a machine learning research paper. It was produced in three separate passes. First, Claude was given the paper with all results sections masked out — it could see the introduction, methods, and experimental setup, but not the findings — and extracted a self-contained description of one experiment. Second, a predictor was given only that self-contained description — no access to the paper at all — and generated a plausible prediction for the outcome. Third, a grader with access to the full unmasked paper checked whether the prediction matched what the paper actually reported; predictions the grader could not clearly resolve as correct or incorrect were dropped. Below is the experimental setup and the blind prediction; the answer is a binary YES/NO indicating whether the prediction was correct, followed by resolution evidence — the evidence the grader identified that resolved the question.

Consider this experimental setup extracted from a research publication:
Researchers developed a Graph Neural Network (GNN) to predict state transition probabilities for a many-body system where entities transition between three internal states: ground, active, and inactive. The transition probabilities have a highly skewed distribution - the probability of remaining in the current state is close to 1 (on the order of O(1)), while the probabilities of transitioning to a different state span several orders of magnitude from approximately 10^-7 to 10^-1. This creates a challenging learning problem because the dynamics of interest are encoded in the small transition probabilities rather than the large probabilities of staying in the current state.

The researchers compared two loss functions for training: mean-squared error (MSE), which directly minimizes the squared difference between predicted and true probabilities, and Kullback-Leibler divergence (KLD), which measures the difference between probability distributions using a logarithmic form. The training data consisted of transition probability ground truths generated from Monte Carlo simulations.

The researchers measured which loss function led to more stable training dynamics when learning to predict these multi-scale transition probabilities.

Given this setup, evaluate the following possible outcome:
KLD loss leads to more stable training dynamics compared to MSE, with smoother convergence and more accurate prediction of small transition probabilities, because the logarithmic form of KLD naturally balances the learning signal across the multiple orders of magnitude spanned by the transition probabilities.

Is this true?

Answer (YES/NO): YES